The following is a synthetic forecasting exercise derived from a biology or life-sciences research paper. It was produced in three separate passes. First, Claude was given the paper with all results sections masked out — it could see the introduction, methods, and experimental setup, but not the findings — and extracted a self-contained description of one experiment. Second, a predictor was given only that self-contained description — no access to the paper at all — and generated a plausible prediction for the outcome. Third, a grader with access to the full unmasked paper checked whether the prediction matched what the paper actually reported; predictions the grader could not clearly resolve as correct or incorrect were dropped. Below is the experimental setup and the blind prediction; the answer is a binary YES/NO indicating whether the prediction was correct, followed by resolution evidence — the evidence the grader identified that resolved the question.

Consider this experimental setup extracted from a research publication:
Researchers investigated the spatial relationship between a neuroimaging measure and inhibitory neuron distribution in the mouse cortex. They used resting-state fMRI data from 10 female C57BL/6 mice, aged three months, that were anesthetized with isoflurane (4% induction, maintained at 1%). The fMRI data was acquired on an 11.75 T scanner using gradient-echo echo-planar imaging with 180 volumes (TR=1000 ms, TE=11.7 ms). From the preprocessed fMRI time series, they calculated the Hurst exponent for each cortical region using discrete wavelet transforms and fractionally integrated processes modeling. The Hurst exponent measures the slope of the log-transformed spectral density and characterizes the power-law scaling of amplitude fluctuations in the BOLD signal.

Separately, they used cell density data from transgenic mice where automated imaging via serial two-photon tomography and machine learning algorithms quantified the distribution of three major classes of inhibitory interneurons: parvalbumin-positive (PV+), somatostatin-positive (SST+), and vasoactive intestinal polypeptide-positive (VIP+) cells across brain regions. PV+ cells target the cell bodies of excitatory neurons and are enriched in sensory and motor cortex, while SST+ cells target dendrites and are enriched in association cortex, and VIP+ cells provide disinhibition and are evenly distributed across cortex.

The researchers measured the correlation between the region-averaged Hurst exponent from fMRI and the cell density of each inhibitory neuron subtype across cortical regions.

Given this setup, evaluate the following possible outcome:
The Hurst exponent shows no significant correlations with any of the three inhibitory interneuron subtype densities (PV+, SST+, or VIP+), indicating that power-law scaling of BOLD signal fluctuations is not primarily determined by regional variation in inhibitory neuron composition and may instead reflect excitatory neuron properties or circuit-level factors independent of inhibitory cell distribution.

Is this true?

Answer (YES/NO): NO